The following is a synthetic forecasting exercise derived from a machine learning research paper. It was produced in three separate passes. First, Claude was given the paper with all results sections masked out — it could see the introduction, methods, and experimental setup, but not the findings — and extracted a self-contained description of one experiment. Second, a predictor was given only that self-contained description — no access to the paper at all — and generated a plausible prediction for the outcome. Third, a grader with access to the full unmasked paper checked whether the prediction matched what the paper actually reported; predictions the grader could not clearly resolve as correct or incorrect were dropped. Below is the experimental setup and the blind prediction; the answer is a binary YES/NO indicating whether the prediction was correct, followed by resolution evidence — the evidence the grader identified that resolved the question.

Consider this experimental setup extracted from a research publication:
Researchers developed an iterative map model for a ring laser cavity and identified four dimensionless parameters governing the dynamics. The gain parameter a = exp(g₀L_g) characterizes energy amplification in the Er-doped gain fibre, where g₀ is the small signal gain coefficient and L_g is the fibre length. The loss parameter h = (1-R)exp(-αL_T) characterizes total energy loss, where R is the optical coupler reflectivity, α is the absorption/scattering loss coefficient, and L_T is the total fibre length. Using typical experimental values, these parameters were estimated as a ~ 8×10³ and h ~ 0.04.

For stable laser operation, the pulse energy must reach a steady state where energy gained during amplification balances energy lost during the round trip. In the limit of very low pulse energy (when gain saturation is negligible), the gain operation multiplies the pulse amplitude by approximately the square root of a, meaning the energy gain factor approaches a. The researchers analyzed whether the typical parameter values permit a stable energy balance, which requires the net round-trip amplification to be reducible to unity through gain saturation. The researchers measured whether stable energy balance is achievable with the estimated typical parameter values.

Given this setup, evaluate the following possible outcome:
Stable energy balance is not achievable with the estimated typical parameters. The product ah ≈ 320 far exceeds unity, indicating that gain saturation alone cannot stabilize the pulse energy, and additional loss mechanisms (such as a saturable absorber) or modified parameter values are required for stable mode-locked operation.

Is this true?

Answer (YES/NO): NO